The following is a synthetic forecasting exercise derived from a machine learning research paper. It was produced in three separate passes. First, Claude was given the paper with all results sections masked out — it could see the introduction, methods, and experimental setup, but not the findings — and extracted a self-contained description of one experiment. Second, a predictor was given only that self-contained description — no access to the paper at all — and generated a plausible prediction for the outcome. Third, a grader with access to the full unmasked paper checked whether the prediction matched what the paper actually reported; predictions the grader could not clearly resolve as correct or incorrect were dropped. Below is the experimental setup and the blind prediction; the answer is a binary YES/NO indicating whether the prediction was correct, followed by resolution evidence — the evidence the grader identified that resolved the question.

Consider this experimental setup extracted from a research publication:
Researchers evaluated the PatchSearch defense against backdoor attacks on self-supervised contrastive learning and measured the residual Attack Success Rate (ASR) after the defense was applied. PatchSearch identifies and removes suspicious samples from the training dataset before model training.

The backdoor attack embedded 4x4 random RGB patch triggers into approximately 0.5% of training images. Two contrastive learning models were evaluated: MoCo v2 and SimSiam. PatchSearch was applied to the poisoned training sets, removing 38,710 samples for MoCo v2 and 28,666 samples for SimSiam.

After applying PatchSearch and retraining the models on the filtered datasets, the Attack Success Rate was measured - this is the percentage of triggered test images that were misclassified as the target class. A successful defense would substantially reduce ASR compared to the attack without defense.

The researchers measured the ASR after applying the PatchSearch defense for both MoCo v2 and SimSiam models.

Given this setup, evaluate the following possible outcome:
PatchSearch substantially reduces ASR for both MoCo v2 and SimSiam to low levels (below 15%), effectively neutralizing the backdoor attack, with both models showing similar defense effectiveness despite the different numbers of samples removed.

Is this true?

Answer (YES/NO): NO